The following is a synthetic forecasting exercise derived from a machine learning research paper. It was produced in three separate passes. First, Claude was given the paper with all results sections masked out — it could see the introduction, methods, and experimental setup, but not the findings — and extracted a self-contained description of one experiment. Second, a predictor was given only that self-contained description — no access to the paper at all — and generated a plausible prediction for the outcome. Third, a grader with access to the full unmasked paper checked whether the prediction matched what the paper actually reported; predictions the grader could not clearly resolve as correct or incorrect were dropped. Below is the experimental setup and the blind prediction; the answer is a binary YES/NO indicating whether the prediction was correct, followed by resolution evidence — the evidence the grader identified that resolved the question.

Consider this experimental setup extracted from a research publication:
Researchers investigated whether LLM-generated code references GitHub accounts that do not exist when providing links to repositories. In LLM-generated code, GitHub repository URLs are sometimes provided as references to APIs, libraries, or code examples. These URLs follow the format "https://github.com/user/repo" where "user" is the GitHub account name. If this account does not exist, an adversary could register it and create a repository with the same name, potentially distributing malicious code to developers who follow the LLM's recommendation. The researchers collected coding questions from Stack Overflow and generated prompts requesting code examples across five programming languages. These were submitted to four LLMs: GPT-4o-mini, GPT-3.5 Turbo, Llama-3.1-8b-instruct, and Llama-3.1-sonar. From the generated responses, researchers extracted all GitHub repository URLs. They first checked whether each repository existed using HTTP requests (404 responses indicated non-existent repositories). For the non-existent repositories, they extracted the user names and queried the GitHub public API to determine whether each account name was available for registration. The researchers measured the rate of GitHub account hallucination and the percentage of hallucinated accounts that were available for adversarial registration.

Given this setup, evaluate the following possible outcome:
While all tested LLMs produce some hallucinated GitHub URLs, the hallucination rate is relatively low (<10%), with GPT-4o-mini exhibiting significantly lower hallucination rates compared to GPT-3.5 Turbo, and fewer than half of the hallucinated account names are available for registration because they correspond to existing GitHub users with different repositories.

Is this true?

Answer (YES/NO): NO